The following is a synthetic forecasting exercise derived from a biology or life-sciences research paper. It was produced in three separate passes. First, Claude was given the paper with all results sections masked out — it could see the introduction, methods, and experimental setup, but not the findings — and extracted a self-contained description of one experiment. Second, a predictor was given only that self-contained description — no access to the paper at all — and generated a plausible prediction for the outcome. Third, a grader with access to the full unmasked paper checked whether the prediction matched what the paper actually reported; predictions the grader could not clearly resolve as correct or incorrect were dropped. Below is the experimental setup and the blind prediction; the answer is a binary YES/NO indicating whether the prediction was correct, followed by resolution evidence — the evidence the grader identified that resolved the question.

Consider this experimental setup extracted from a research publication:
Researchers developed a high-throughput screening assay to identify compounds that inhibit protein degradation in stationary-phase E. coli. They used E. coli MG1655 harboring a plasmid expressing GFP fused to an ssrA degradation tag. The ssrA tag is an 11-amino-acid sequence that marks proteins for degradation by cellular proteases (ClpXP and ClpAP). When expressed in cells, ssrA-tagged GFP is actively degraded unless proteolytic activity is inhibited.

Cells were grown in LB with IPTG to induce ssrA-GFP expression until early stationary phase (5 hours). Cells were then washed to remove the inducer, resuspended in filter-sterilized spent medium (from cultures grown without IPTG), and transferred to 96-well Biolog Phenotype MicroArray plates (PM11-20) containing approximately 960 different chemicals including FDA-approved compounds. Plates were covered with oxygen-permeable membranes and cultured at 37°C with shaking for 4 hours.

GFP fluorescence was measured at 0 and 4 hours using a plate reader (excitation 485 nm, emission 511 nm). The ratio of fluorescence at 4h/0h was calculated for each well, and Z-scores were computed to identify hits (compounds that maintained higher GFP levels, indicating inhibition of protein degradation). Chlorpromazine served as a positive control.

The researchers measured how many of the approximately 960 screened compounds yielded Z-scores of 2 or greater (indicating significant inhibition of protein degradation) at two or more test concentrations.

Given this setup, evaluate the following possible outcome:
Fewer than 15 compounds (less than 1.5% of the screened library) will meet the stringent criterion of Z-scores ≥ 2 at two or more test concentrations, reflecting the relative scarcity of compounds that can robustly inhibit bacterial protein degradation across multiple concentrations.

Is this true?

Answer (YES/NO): NO